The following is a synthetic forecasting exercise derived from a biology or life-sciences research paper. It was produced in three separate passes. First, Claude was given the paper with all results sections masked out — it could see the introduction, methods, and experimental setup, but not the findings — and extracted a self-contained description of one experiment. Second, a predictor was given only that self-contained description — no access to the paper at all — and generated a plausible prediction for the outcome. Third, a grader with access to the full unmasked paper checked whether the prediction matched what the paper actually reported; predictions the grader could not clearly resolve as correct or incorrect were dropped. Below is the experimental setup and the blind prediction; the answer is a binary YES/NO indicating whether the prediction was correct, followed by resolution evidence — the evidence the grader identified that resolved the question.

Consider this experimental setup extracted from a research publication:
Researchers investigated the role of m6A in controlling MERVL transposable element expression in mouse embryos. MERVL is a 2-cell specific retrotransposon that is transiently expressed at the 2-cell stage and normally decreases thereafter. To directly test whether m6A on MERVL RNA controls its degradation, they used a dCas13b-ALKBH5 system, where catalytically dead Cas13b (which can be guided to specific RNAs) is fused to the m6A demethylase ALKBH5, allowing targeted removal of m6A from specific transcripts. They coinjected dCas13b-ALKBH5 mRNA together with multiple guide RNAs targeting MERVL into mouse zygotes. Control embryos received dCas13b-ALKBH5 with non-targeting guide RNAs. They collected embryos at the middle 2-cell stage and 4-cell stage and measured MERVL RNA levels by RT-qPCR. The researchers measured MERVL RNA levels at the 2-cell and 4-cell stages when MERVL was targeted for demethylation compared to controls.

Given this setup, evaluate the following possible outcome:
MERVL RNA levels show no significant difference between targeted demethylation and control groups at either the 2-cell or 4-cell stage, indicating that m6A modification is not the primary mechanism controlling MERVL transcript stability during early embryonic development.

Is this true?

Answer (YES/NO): NO